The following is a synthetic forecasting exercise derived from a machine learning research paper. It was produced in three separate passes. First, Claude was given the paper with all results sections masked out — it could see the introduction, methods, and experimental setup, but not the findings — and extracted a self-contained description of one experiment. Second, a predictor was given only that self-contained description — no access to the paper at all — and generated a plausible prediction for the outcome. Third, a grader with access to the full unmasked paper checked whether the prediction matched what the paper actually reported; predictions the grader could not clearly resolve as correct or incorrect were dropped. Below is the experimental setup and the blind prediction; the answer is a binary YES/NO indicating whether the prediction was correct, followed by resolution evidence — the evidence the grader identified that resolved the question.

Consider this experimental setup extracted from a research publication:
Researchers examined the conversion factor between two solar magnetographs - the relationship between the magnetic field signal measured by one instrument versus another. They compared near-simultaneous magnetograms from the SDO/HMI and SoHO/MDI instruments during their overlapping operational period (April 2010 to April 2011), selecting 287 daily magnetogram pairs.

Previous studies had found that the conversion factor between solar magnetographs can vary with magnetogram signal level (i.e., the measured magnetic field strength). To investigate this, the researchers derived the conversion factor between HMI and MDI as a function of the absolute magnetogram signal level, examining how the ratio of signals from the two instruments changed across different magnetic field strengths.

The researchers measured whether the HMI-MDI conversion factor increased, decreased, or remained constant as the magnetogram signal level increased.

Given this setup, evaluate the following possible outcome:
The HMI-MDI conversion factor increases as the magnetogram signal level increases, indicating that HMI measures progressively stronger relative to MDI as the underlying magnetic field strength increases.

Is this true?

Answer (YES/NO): NO